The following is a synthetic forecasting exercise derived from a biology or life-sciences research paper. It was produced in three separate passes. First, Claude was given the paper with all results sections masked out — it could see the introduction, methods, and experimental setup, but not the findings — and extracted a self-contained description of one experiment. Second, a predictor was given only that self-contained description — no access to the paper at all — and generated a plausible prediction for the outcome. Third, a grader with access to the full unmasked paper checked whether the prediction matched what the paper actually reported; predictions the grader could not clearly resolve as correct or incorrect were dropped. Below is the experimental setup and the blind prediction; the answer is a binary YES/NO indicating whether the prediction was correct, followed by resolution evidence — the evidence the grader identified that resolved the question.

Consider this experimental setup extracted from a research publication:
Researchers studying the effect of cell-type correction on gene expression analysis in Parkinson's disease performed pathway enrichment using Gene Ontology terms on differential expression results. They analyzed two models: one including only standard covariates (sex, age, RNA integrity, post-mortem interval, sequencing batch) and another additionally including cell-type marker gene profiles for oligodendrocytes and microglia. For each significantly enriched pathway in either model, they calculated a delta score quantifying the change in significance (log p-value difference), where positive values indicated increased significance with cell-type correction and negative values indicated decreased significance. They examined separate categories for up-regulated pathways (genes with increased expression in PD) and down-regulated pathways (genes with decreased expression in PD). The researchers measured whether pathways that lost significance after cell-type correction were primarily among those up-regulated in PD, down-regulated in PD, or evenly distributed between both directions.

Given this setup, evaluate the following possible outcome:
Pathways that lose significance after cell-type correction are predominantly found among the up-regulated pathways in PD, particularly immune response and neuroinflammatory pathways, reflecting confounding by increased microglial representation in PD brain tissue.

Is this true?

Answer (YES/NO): NO